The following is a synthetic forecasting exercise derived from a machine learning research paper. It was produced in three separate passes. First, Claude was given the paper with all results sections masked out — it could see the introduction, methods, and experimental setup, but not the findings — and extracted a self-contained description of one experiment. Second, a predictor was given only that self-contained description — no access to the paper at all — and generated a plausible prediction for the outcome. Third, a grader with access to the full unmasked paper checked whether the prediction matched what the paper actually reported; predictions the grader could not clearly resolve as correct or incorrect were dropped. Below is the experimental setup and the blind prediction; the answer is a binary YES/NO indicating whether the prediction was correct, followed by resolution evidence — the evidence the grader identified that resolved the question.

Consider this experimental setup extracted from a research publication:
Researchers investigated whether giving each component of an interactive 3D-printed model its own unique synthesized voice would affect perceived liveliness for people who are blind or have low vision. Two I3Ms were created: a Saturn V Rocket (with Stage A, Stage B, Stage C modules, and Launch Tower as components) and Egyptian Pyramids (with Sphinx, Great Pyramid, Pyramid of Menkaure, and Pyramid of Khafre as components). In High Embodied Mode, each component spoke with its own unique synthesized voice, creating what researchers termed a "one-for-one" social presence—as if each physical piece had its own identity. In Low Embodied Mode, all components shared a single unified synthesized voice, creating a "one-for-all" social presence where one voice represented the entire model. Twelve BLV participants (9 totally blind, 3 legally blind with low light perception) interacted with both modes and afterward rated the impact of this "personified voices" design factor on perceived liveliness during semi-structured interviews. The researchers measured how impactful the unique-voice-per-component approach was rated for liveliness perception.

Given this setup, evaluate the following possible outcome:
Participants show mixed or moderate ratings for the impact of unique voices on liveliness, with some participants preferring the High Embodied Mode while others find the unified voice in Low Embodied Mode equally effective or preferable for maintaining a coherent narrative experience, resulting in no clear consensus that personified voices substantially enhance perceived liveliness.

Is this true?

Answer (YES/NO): NO